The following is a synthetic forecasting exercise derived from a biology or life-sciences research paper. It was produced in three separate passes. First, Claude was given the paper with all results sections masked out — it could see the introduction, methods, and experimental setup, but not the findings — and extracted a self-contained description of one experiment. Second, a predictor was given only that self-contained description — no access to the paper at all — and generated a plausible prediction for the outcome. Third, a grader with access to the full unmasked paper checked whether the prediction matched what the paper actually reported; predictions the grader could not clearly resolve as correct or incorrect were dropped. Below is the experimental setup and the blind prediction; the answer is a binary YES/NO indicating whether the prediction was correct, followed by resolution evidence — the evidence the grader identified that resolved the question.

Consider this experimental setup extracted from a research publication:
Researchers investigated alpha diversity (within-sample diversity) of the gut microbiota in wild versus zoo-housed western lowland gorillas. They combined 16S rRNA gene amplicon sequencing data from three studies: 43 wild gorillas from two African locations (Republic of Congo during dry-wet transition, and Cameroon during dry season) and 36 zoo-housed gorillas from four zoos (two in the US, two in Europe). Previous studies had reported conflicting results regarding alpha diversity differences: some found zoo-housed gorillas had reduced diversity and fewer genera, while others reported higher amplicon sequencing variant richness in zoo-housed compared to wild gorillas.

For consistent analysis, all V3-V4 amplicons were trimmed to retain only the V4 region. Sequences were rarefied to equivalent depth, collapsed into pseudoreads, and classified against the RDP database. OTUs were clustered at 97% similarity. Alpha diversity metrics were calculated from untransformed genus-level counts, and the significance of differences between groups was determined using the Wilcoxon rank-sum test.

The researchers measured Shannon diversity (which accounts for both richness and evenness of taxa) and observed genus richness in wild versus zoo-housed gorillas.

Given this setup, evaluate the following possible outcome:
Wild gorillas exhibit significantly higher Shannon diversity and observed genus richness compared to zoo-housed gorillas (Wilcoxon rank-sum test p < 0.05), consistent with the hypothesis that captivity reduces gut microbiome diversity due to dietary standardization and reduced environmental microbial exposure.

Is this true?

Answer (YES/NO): NO